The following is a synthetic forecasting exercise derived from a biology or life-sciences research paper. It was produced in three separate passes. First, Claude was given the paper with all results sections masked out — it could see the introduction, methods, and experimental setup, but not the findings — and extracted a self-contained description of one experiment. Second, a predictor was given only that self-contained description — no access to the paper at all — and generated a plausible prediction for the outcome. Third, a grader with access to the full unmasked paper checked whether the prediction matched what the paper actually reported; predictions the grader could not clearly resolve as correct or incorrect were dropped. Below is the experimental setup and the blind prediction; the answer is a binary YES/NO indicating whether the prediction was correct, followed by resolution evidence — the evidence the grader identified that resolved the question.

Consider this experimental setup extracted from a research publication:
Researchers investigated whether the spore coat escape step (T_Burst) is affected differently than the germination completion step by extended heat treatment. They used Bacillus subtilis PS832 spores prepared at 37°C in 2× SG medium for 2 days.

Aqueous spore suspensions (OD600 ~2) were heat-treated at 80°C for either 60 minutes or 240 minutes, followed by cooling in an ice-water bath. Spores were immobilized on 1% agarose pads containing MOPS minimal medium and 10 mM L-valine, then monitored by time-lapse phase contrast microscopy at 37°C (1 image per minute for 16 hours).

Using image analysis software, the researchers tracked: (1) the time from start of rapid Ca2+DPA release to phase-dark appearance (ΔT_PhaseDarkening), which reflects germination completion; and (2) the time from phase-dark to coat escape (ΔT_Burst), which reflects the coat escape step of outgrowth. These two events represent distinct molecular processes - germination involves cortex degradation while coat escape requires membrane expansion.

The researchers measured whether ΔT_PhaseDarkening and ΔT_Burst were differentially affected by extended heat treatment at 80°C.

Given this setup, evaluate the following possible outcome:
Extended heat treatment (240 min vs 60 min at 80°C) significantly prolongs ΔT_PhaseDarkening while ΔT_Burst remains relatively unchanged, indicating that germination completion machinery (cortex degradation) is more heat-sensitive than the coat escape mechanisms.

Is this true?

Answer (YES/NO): NO